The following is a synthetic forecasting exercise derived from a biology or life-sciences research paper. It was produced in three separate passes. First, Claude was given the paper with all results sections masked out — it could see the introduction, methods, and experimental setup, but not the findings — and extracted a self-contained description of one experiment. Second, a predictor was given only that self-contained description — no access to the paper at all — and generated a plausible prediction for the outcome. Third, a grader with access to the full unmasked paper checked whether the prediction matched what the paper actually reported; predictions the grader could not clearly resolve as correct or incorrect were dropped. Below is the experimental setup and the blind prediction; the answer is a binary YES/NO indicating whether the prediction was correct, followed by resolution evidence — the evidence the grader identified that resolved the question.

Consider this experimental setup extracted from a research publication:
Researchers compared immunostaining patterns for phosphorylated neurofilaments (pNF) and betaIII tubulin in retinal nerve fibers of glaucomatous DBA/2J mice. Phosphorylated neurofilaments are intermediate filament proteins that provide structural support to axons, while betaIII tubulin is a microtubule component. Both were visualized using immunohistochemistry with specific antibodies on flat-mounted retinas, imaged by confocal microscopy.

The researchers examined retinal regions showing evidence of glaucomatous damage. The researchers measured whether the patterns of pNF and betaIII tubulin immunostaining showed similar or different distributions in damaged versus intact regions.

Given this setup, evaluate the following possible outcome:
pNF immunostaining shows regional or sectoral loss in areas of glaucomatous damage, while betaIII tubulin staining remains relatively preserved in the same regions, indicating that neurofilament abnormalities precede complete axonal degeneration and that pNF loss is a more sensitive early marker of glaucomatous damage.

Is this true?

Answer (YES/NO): NO